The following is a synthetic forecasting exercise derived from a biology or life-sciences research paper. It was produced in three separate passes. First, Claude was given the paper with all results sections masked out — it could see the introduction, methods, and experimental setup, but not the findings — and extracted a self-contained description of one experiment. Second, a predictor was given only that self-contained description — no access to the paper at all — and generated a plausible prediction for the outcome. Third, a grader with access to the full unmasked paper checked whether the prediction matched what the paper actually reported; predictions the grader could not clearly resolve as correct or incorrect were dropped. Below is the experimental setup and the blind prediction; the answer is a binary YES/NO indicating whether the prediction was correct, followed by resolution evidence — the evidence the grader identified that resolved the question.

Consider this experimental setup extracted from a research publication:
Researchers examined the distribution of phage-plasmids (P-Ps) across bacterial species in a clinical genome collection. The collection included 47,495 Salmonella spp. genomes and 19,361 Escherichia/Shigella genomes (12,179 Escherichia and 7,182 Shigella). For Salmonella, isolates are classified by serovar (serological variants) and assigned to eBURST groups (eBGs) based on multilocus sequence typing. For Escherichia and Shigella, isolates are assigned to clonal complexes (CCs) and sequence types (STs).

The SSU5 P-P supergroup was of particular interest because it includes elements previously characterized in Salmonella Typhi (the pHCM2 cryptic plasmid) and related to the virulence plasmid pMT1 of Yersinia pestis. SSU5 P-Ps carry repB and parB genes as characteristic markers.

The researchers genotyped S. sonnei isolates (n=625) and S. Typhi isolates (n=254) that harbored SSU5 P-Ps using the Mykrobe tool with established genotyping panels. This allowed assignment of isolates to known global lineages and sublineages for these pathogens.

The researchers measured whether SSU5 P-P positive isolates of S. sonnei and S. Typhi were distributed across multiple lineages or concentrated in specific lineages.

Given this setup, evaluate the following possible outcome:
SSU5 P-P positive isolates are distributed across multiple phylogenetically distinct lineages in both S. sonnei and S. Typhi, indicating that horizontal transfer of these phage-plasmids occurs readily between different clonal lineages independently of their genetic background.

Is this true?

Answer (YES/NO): NO